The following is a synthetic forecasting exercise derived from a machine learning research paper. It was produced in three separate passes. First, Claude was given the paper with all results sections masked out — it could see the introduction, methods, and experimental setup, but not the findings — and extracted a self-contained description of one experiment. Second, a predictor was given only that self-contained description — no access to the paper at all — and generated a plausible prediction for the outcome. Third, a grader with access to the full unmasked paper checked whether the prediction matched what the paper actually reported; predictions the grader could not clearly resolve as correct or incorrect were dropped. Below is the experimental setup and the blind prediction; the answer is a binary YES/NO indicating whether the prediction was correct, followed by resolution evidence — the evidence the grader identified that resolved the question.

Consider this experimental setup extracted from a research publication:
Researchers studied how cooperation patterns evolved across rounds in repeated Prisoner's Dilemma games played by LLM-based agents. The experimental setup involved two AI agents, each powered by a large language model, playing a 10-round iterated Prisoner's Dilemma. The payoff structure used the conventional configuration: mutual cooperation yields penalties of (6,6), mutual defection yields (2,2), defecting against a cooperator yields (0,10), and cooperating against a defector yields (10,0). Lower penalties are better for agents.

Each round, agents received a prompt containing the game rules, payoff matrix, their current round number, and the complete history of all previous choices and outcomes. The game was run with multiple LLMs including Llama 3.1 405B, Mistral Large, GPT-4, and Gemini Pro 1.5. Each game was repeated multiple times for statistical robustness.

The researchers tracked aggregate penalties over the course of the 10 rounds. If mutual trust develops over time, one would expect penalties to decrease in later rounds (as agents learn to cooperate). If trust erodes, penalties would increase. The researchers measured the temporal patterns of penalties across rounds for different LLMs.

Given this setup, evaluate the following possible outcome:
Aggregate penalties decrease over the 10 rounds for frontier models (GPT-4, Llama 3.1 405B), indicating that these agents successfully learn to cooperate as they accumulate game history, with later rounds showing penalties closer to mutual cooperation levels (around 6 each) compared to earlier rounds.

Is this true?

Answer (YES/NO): NO